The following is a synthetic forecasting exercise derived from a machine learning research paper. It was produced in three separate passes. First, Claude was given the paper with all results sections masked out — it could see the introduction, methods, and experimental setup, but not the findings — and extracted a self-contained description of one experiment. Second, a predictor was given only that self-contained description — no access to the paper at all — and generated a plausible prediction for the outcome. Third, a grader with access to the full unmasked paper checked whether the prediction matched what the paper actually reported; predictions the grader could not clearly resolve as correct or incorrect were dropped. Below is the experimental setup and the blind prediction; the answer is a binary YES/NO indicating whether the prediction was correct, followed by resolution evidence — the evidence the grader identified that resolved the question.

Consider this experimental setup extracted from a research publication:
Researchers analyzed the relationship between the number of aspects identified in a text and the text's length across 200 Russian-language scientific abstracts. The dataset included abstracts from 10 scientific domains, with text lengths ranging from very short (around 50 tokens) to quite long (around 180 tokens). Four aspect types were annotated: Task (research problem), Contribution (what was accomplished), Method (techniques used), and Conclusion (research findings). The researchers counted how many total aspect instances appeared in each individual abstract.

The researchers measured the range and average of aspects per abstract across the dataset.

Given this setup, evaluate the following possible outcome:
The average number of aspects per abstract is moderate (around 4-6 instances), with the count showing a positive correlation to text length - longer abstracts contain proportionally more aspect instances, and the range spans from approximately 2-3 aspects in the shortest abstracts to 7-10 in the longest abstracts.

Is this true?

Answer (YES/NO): NO